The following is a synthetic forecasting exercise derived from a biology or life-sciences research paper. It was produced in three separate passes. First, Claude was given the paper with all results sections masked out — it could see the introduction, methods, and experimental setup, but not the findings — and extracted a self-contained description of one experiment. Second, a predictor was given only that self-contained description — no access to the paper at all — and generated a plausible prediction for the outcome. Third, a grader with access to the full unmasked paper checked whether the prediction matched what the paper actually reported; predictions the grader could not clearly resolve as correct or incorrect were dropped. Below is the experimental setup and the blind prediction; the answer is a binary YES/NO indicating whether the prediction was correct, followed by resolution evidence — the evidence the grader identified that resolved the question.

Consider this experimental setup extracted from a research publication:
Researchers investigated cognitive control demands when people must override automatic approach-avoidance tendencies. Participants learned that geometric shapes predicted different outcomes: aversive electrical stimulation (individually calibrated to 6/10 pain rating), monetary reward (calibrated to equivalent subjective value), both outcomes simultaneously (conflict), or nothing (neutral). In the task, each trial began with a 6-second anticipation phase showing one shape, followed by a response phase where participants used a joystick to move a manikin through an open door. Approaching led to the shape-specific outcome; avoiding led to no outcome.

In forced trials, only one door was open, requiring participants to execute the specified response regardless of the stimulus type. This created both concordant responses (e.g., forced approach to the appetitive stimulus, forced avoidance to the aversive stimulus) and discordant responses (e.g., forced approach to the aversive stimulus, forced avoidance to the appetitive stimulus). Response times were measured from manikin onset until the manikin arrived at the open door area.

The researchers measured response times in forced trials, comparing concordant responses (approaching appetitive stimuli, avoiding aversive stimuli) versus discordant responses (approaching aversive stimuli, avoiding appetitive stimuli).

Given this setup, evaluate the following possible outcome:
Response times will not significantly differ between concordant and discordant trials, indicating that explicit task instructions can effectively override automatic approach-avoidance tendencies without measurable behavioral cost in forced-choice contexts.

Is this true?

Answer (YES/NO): NO